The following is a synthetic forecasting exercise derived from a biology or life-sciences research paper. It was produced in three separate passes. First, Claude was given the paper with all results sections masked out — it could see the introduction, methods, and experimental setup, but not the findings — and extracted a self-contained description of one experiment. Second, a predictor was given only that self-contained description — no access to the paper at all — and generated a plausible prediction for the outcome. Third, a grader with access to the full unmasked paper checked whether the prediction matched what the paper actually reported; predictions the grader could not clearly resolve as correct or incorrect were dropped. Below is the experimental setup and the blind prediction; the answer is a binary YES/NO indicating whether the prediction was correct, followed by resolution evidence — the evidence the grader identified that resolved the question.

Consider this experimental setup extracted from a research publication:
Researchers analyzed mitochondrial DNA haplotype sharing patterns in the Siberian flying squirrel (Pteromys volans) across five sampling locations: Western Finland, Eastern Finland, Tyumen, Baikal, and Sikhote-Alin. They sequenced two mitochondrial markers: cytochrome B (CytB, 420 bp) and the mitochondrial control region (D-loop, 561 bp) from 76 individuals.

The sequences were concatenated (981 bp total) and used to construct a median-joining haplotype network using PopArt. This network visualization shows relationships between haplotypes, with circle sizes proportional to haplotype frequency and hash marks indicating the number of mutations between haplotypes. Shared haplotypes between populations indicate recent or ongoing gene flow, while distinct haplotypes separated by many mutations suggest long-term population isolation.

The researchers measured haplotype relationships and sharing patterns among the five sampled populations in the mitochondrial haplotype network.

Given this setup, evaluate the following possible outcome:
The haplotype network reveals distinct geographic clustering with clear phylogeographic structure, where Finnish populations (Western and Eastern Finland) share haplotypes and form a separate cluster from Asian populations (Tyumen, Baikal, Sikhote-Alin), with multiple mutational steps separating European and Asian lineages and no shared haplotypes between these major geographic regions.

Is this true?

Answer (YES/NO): NO